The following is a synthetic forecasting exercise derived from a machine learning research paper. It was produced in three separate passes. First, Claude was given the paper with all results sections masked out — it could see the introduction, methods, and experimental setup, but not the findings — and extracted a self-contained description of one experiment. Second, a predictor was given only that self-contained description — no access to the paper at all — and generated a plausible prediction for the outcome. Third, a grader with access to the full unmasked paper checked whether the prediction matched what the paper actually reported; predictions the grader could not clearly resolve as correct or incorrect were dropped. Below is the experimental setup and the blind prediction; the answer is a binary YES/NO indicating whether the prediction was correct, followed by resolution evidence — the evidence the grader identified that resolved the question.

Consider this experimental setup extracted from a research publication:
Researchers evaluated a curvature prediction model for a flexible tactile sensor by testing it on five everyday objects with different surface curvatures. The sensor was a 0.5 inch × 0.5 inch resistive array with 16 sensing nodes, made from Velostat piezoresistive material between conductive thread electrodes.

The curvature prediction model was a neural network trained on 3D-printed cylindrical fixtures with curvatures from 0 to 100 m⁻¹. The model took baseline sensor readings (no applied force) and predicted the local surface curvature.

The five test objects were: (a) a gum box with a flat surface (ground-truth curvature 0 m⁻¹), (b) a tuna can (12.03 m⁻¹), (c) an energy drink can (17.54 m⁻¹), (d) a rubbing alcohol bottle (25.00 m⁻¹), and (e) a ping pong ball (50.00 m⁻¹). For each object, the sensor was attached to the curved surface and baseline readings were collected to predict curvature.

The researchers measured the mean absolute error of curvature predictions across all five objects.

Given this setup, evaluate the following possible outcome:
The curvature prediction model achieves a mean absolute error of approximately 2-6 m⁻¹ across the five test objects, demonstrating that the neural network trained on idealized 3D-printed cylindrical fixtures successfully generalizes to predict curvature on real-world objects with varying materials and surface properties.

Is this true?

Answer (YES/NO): YES